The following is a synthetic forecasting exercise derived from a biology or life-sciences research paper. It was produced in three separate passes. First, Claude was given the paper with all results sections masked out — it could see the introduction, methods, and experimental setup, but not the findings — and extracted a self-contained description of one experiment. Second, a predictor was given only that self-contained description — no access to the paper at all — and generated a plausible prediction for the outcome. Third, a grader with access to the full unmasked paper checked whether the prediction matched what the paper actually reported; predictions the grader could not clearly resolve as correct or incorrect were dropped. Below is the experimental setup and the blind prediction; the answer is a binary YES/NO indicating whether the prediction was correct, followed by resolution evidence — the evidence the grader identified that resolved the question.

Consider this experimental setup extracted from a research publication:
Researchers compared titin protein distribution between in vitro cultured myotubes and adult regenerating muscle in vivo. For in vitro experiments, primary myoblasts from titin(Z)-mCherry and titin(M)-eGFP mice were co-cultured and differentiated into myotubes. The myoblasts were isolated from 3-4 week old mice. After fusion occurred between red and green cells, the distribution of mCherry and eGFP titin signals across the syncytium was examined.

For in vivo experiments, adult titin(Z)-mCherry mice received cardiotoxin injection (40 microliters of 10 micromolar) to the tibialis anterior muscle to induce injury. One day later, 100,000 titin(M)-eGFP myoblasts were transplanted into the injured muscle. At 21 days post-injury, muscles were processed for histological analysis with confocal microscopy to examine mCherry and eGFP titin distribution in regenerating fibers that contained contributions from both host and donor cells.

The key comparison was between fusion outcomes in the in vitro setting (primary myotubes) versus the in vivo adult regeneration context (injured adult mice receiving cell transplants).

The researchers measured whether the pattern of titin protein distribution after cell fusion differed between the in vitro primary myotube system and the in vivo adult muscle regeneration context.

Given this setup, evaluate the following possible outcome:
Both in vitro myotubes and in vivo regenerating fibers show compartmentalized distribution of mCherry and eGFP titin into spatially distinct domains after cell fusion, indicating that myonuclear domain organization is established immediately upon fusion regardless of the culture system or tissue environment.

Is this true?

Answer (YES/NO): NO